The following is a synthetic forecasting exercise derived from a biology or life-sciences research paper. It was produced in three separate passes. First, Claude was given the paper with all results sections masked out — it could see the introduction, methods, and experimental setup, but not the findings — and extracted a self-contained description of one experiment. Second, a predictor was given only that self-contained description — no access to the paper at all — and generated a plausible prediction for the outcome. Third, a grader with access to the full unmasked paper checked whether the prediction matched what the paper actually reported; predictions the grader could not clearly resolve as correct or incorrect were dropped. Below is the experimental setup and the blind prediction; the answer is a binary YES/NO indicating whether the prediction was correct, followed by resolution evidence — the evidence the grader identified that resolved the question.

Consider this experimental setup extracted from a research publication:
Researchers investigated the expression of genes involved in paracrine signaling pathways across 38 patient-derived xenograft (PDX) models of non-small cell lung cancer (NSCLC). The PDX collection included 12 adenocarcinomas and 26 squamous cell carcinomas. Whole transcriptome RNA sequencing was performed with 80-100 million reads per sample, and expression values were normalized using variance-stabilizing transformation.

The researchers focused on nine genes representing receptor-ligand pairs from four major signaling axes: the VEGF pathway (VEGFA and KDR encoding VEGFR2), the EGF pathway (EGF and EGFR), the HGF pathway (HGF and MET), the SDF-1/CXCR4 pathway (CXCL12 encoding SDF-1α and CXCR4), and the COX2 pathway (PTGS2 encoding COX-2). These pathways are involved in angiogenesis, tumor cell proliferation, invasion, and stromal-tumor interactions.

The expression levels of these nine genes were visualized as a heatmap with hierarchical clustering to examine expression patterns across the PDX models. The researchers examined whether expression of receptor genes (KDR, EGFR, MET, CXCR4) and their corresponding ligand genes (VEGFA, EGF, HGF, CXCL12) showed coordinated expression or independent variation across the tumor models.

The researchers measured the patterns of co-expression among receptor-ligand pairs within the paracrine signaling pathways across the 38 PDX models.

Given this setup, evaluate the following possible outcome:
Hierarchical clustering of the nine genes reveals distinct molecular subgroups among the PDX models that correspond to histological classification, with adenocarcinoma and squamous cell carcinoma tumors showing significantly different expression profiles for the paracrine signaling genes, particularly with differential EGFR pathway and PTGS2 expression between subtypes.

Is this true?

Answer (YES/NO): NO